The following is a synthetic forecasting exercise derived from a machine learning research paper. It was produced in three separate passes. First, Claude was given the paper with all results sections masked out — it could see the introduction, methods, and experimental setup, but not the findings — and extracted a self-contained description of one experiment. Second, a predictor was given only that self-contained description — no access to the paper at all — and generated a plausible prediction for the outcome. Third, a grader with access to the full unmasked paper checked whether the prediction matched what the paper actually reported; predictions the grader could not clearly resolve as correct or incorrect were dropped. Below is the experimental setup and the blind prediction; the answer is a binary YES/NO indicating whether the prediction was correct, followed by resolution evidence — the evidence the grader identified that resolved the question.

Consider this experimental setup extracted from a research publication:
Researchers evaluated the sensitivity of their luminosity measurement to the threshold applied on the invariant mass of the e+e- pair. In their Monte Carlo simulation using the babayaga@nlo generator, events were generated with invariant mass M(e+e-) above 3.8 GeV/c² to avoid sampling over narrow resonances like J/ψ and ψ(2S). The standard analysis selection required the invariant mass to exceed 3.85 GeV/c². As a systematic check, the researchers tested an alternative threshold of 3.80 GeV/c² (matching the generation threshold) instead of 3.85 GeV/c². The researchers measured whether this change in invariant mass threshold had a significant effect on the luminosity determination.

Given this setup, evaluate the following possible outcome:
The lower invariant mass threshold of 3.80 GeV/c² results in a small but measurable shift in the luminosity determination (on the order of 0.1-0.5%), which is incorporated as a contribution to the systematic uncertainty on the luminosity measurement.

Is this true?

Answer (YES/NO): NO